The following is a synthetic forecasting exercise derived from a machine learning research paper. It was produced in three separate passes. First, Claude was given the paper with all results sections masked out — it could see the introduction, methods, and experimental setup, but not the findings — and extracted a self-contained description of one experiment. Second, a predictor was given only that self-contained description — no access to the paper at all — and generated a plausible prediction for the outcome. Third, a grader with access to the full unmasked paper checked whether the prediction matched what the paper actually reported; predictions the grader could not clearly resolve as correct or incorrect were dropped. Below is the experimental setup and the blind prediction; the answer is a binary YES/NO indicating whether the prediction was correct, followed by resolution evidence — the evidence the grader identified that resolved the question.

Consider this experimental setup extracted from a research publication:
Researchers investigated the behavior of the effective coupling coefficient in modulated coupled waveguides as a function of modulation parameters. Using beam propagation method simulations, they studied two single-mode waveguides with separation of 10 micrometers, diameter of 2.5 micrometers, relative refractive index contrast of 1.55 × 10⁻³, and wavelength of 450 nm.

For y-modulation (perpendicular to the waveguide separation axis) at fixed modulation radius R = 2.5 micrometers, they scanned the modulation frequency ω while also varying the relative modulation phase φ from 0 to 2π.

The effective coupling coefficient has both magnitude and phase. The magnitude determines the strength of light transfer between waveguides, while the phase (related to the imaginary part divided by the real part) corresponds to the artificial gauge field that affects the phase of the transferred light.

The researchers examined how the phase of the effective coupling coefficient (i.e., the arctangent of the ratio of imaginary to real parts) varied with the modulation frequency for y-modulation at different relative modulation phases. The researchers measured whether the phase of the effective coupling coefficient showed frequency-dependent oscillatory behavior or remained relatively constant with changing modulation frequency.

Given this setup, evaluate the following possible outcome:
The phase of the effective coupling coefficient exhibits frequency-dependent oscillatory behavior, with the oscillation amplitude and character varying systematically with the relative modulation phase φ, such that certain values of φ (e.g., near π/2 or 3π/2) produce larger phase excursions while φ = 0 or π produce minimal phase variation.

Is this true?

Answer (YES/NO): NO